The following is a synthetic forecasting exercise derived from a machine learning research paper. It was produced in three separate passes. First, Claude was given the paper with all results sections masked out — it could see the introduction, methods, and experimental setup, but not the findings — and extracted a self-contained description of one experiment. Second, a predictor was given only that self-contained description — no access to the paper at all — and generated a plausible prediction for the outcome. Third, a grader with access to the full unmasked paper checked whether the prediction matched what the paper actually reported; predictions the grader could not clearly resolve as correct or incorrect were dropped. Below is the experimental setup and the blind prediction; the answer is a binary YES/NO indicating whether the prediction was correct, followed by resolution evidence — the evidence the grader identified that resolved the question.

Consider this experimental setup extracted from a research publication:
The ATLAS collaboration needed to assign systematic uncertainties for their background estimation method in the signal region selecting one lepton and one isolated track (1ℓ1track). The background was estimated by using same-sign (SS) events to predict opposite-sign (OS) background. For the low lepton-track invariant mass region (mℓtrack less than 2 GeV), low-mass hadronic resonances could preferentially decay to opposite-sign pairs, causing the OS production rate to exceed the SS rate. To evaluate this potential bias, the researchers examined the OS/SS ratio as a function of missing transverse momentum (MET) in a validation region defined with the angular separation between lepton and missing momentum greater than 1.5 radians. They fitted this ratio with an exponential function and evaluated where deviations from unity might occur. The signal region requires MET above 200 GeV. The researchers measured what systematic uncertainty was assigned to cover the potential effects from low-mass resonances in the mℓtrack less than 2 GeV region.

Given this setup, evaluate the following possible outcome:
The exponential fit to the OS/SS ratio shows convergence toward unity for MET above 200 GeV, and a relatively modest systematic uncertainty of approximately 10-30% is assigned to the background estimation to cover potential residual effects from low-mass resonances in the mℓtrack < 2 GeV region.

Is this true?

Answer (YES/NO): YES